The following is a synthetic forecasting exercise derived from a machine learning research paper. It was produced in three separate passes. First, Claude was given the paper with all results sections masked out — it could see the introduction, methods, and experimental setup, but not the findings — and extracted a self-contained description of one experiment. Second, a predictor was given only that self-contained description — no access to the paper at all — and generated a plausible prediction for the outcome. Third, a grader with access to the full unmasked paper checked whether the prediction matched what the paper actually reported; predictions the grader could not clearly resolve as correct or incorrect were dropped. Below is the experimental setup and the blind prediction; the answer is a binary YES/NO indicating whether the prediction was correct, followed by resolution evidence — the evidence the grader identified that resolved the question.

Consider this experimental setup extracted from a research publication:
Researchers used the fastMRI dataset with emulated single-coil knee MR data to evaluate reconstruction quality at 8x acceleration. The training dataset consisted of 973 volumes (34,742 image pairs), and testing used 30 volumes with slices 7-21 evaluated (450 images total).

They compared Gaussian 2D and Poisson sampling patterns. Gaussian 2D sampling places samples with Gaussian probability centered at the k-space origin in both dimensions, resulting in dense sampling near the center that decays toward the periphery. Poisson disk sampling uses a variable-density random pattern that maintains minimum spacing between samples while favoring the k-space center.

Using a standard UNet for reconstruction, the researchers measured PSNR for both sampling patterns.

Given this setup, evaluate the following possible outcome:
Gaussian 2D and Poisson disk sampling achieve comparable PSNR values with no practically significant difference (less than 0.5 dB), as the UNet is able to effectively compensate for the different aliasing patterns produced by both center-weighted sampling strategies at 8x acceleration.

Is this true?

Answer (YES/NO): YES